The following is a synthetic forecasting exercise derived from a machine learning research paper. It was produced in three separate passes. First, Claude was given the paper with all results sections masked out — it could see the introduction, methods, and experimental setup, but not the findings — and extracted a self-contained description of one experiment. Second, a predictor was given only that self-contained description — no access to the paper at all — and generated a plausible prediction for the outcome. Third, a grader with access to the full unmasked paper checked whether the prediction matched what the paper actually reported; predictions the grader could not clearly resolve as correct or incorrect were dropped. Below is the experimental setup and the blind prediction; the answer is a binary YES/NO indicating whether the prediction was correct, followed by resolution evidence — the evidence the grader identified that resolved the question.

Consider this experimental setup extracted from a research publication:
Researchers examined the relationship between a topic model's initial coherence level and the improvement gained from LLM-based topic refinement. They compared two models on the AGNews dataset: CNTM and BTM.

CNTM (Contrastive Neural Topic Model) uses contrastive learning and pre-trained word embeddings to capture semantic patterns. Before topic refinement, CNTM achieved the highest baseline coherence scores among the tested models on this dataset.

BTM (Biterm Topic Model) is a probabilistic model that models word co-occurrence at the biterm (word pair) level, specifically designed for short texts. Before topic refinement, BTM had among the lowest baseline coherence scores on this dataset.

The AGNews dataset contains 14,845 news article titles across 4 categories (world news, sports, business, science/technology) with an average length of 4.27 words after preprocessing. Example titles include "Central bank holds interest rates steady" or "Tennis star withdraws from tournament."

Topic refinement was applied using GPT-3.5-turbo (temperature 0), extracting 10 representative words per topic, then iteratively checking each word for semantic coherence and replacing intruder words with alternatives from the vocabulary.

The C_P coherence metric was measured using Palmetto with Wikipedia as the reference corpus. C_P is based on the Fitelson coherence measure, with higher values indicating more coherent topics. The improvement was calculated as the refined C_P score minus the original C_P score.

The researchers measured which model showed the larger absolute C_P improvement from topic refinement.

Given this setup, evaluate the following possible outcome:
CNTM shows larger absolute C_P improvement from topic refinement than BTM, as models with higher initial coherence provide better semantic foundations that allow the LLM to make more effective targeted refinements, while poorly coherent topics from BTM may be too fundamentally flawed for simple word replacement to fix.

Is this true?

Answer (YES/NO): NO